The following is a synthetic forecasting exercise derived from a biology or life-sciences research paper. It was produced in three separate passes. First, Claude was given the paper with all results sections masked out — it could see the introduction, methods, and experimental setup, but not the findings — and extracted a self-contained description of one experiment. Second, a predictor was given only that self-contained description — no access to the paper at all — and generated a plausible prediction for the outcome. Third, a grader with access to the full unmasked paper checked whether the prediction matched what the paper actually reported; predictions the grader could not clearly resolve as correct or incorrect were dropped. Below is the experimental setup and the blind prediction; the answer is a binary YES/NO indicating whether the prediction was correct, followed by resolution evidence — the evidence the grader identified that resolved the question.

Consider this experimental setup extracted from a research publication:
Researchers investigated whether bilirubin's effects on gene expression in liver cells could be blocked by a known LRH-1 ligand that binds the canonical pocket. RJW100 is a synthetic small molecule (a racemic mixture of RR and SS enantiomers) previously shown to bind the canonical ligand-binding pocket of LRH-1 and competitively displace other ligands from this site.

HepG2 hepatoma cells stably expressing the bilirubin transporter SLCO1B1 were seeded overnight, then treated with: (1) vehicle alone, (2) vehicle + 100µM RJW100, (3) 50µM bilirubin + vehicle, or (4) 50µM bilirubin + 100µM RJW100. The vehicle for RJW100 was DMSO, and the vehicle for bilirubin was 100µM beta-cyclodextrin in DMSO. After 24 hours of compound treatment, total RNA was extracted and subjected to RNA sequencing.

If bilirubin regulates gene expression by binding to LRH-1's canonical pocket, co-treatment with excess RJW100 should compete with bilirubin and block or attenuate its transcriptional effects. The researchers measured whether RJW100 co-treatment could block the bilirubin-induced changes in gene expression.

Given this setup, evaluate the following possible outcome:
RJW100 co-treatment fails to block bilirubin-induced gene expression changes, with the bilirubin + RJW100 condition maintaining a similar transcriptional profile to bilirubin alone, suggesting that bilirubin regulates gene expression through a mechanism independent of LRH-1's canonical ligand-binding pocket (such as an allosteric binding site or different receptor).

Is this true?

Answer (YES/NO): NO